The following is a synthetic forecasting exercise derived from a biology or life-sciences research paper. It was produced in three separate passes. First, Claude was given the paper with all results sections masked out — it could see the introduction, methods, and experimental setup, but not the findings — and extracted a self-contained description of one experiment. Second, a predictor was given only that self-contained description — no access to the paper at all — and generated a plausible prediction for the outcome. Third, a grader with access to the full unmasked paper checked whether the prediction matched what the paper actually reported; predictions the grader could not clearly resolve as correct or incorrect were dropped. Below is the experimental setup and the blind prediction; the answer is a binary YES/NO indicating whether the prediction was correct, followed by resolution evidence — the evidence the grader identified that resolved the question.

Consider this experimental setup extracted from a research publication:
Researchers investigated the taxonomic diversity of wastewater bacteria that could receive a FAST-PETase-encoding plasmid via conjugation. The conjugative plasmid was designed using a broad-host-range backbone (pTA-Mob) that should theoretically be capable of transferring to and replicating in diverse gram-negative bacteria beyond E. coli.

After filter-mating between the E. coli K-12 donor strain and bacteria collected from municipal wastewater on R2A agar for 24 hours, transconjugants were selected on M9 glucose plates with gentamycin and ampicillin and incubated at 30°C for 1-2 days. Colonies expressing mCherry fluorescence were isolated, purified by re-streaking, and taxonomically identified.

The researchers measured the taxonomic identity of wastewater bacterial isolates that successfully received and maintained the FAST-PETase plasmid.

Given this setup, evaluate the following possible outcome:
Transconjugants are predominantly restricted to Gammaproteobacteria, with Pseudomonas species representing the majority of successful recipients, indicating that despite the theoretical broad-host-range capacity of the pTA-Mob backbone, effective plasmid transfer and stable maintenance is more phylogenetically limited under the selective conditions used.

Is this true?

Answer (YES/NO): NO